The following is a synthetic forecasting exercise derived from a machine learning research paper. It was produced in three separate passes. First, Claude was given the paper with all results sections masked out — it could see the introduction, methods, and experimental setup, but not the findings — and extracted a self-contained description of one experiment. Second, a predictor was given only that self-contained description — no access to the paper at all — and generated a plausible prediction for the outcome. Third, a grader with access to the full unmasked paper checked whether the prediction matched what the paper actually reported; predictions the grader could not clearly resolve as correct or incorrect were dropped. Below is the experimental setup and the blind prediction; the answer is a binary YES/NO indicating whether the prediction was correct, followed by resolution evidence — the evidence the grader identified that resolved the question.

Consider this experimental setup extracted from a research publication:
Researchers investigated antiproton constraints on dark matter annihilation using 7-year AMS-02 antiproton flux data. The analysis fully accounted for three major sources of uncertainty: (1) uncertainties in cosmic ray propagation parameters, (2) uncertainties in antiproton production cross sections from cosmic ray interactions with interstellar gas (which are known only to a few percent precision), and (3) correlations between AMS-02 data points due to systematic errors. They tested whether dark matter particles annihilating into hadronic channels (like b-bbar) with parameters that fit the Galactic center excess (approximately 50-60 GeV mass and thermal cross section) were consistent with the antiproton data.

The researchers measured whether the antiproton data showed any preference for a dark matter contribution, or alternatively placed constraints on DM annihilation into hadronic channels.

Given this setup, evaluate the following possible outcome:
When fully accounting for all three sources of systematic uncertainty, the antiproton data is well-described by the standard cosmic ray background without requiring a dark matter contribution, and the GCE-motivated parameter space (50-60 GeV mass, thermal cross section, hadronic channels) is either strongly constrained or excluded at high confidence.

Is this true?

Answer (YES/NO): YES